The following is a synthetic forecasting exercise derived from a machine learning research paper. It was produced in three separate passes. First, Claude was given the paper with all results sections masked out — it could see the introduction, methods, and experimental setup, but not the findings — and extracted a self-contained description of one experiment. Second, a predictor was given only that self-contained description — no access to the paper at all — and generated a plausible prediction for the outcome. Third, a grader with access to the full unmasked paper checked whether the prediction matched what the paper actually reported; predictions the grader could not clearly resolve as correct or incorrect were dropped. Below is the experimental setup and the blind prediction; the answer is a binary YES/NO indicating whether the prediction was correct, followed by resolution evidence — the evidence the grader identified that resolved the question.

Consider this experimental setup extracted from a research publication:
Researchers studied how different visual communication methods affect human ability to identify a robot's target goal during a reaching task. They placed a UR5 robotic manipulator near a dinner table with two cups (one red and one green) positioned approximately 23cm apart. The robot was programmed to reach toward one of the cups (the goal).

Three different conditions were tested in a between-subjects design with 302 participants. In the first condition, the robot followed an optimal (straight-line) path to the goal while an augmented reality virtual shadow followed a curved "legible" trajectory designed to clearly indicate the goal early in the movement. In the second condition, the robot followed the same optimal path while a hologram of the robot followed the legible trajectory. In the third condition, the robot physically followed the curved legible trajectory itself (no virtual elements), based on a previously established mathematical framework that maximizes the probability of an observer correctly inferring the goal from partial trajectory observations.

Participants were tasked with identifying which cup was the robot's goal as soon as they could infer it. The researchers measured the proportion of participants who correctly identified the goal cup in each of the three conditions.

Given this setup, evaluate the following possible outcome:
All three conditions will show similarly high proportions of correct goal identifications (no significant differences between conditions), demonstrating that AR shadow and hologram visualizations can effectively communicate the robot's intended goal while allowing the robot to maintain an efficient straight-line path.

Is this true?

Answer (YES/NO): NO